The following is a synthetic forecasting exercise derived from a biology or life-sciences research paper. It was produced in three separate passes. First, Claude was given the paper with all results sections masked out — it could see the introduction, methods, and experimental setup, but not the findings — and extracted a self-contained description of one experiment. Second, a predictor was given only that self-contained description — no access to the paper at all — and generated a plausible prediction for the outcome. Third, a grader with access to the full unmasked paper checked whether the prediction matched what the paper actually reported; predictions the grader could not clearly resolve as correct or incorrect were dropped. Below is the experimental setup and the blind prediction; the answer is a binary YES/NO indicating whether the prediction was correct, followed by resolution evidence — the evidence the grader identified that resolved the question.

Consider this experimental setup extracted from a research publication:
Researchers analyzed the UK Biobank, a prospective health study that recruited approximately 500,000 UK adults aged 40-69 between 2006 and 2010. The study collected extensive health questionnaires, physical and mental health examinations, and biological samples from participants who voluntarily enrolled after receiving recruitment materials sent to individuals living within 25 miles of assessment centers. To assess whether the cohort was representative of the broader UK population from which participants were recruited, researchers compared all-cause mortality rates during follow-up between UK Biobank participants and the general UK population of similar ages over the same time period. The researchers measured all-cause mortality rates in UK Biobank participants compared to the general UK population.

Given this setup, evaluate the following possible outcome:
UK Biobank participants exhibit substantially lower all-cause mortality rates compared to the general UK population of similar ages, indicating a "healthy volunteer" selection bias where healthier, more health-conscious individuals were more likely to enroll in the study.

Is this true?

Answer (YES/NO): YES